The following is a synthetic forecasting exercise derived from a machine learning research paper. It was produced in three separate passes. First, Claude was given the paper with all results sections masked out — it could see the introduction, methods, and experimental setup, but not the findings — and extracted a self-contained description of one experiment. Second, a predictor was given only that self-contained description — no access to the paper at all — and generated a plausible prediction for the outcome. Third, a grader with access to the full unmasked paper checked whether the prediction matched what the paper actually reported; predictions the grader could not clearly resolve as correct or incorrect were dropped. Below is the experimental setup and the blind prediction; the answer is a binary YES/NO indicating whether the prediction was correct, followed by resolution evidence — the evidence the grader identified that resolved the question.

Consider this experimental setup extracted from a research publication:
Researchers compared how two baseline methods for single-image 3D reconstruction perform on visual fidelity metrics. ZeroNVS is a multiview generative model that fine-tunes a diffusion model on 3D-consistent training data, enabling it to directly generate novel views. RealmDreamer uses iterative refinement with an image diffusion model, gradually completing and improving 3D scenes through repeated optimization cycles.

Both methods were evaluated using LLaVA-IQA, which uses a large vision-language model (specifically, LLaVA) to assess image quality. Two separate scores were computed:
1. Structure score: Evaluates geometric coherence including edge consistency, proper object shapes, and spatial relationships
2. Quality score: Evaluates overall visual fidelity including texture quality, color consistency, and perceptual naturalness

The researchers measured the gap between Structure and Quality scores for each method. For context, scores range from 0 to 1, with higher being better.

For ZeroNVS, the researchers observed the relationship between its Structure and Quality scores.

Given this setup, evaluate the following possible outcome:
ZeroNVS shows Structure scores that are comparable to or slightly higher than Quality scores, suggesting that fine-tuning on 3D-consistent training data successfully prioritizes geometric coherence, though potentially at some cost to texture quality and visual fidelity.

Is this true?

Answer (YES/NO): NO